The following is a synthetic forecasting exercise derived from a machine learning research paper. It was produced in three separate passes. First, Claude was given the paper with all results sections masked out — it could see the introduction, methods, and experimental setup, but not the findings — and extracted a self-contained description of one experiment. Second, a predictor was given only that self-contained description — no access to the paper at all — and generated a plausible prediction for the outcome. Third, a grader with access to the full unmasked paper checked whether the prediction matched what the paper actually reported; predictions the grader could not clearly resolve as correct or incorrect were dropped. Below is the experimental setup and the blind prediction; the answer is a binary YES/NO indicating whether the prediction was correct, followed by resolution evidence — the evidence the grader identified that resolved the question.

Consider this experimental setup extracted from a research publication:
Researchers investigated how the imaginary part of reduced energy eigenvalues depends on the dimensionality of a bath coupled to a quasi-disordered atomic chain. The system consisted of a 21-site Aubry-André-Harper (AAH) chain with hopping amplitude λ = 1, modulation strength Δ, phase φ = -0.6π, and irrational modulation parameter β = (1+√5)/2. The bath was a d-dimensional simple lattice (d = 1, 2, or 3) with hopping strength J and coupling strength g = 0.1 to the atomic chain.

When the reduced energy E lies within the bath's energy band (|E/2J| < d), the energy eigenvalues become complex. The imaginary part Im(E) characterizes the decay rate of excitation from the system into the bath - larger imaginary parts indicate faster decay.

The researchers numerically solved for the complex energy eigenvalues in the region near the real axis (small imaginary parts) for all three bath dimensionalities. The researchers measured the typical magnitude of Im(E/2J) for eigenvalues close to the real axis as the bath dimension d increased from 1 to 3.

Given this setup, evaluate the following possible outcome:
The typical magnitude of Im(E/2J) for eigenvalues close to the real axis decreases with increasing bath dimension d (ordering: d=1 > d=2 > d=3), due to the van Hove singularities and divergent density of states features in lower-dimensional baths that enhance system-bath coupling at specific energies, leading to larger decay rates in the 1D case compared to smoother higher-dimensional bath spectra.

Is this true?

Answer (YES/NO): YES